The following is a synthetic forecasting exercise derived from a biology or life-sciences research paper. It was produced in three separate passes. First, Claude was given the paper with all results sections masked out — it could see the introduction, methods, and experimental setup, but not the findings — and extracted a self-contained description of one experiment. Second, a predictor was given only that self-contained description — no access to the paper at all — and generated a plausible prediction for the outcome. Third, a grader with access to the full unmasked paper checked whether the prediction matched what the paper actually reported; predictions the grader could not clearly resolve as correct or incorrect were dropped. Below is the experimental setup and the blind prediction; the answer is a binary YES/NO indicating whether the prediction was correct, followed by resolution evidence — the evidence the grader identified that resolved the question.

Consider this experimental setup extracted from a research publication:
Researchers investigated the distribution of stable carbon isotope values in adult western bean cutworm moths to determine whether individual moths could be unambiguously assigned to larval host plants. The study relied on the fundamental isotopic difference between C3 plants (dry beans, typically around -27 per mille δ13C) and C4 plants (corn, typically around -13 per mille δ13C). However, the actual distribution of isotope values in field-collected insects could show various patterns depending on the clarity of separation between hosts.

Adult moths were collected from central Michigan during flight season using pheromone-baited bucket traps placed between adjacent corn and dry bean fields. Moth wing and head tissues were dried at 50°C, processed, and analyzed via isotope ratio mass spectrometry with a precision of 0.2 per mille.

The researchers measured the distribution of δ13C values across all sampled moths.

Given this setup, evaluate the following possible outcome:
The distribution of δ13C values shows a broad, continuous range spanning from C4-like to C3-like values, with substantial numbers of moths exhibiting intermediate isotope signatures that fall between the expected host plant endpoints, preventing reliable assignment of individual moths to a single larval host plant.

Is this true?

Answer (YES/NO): NO